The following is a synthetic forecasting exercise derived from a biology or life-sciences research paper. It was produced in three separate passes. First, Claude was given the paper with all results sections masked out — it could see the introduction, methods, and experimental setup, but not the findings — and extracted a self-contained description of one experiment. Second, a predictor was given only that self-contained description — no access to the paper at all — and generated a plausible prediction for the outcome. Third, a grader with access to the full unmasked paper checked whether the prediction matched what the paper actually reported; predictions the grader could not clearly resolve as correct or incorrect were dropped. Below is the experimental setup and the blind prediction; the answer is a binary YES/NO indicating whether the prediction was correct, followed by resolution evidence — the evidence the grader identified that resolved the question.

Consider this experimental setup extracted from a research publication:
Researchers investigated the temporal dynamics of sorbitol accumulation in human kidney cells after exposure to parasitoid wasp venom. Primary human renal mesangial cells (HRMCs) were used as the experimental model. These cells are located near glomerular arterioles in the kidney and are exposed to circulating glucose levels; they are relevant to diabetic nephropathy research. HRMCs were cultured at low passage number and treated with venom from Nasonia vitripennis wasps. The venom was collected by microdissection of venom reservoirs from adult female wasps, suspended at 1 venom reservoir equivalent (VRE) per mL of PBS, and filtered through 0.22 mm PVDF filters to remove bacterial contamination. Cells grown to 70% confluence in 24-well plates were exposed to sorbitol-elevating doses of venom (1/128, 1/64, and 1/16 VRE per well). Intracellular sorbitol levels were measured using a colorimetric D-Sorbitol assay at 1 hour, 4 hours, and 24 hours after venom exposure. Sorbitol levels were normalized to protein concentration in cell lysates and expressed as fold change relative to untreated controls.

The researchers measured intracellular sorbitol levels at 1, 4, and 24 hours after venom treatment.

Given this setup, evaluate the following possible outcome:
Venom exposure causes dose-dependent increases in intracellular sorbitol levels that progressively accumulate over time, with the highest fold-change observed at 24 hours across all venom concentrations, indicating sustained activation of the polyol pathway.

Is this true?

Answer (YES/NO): NO